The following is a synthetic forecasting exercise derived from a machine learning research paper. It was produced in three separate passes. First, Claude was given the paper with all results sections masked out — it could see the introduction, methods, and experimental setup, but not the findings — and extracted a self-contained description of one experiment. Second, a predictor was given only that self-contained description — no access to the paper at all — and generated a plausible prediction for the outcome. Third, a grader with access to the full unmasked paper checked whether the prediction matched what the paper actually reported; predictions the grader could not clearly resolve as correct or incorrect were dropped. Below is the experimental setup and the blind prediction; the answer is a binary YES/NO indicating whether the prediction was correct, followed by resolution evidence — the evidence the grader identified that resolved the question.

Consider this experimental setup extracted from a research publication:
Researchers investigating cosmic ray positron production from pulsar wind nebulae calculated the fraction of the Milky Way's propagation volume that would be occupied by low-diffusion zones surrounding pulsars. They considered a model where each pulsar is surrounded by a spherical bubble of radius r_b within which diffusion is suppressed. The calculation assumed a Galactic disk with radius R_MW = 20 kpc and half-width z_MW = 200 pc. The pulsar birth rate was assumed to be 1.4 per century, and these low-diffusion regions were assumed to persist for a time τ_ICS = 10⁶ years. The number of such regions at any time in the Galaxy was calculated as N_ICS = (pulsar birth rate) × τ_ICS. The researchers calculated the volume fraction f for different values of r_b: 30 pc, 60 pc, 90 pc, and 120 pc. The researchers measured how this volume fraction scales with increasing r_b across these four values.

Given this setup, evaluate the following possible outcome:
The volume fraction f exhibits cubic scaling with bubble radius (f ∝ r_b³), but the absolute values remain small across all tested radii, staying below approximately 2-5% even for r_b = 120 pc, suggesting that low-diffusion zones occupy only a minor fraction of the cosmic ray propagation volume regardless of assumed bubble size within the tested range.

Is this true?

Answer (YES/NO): NO